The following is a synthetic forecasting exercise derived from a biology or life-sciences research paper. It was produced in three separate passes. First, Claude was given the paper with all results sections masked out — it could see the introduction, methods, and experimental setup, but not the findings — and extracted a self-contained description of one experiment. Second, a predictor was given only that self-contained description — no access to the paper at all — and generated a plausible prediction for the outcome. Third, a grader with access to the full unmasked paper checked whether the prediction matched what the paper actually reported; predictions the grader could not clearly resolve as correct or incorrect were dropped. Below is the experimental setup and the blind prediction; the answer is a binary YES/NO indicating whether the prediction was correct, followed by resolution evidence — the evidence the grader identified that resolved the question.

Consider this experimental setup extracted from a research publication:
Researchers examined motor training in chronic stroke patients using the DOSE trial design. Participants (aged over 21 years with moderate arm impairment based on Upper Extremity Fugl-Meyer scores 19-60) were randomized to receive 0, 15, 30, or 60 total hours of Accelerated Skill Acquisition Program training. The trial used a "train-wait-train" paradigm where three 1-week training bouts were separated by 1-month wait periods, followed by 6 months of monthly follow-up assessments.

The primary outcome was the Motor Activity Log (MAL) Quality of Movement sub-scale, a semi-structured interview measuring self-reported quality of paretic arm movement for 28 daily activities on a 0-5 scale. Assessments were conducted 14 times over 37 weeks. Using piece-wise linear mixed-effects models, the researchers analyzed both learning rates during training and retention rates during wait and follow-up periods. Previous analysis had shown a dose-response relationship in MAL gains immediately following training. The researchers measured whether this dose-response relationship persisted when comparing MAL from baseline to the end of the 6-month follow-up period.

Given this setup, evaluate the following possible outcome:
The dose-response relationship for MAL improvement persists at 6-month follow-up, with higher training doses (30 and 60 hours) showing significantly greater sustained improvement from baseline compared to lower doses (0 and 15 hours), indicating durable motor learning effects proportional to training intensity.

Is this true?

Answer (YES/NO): NO